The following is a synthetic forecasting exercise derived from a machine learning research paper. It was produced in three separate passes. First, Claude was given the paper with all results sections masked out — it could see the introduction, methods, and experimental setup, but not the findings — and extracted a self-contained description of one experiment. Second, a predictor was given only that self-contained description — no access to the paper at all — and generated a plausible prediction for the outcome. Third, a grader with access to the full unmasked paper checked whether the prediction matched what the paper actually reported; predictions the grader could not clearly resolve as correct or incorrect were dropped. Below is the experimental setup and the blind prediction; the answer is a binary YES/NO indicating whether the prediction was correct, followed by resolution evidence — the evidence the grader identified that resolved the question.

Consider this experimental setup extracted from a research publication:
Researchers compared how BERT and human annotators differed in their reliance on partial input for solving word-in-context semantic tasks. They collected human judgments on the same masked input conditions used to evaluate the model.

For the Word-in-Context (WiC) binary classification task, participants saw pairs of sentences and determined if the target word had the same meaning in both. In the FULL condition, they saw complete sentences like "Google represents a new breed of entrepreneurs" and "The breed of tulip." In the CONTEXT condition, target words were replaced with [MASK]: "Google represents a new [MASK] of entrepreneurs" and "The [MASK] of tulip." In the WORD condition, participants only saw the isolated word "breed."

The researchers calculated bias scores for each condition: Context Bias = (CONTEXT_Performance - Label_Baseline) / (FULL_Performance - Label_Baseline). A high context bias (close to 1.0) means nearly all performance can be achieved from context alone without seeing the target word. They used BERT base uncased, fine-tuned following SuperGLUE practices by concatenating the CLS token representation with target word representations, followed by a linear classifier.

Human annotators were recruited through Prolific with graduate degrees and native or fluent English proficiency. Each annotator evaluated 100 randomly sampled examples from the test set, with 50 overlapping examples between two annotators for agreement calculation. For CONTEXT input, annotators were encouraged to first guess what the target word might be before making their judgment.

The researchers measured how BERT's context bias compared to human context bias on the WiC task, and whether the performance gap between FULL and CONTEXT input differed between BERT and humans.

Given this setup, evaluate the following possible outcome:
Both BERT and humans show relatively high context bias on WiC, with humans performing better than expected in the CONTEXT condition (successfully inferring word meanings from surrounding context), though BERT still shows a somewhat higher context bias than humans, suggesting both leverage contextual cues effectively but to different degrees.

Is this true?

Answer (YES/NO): NO